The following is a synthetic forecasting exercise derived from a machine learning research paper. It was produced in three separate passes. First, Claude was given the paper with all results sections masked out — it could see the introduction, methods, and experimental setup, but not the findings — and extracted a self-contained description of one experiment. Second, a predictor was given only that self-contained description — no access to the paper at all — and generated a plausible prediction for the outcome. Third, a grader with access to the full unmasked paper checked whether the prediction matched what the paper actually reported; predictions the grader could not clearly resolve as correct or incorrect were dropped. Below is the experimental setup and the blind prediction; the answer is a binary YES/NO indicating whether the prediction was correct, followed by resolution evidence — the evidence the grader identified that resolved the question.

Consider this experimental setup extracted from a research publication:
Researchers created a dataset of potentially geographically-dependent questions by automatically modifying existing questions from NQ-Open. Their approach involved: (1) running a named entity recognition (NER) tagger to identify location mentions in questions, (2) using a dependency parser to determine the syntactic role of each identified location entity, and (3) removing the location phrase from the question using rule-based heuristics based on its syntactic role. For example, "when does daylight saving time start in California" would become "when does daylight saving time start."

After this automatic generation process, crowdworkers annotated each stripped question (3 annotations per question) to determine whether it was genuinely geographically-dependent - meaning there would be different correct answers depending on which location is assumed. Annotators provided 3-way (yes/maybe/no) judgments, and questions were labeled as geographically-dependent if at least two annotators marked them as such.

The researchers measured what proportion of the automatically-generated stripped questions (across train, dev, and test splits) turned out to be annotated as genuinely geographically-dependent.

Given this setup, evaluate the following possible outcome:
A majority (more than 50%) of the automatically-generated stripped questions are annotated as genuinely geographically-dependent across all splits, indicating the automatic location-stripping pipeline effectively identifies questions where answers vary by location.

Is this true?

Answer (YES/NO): NO